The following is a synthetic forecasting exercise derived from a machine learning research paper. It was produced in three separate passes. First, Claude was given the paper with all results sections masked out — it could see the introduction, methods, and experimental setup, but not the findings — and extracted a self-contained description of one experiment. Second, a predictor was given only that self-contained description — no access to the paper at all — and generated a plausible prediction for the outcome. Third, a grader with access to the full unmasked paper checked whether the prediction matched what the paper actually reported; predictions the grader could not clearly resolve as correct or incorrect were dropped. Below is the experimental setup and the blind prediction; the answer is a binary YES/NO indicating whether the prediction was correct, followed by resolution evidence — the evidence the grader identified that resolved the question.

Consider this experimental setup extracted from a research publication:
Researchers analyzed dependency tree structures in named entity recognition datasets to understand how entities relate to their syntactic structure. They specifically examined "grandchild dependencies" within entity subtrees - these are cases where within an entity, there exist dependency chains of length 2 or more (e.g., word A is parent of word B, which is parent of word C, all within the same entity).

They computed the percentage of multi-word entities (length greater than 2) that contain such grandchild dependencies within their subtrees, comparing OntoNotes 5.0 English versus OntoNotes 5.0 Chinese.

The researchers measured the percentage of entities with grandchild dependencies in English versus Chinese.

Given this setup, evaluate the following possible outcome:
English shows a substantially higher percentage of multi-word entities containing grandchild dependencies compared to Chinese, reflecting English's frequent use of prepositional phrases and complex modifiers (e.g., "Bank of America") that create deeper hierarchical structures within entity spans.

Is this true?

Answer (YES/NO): NO